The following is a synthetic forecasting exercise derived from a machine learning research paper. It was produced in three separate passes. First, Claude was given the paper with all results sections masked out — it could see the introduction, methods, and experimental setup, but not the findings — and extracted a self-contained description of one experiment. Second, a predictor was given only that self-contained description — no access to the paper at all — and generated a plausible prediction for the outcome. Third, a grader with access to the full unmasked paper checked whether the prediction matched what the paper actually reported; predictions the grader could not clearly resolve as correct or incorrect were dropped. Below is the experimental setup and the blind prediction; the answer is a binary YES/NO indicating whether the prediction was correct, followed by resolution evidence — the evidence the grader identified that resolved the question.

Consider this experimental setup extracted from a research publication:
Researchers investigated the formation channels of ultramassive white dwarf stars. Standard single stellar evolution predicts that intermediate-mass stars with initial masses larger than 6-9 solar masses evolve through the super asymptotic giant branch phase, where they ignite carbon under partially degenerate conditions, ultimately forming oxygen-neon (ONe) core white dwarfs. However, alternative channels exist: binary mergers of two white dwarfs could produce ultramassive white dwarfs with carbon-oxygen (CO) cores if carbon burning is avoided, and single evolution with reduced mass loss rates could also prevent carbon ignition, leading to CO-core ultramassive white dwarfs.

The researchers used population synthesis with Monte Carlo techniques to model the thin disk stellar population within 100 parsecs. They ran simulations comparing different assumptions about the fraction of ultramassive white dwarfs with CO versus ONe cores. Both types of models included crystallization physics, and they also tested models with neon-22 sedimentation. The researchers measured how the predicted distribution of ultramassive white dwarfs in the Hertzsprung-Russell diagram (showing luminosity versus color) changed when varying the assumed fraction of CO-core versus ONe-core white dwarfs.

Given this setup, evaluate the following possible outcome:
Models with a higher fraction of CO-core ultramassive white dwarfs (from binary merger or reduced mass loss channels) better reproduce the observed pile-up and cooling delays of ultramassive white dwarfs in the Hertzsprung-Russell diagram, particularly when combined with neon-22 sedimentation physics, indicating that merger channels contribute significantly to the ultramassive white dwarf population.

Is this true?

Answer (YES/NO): YES